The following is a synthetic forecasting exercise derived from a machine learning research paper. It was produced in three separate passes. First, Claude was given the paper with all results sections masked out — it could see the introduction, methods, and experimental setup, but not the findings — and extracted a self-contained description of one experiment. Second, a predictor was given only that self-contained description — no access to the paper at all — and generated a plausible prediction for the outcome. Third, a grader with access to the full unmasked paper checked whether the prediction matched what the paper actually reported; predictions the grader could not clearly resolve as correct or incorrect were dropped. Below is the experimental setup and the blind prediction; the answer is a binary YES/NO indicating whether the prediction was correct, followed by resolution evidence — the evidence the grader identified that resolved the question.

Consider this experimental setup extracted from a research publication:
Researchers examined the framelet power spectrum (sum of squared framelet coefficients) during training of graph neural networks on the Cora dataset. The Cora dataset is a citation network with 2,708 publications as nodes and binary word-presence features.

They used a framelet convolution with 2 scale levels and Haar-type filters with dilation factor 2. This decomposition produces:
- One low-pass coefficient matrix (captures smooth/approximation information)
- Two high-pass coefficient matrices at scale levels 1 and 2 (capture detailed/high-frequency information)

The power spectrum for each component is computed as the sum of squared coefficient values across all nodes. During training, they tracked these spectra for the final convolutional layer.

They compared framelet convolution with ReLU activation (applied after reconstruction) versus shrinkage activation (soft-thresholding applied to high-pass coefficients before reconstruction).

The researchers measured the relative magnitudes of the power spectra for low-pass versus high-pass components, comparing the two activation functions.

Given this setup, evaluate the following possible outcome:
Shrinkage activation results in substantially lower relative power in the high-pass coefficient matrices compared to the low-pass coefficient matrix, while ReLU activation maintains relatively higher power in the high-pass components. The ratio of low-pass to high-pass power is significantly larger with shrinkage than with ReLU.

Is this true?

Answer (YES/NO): YES